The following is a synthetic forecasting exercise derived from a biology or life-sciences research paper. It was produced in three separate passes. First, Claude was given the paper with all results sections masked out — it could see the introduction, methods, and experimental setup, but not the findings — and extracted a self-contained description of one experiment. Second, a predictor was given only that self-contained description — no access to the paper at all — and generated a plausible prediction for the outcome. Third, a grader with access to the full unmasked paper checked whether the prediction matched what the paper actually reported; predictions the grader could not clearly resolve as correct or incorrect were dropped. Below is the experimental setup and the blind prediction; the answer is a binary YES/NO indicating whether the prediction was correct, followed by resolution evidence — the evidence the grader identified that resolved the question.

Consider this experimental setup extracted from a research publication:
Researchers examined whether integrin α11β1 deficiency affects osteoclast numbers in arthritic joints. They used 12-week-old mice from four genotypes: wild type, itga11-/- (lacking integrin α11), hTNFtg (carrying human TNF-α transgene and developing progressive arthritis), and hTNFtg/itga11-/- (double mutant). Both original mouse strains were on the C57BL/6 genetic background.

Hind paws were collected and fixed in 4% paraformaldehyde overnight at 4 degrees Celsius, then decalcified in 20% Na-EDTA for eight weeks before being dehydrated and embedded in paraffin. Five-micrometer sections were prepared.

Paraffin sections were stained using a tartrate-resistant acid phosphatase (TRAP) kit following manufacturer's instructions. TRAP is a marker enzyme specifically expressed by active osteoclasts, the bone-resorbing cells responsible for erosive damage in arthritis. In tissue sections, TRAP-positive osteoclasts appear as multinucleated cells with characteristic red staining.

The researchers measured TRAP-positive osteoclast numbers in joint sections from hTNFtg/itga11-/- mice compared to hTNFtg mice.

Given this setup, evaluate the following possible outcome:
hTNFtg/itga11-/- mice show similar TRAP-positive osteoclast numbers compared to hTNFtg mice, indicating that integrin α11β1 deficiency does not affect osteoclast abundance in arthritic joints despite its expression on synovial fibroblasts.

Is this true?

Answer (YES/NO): NO